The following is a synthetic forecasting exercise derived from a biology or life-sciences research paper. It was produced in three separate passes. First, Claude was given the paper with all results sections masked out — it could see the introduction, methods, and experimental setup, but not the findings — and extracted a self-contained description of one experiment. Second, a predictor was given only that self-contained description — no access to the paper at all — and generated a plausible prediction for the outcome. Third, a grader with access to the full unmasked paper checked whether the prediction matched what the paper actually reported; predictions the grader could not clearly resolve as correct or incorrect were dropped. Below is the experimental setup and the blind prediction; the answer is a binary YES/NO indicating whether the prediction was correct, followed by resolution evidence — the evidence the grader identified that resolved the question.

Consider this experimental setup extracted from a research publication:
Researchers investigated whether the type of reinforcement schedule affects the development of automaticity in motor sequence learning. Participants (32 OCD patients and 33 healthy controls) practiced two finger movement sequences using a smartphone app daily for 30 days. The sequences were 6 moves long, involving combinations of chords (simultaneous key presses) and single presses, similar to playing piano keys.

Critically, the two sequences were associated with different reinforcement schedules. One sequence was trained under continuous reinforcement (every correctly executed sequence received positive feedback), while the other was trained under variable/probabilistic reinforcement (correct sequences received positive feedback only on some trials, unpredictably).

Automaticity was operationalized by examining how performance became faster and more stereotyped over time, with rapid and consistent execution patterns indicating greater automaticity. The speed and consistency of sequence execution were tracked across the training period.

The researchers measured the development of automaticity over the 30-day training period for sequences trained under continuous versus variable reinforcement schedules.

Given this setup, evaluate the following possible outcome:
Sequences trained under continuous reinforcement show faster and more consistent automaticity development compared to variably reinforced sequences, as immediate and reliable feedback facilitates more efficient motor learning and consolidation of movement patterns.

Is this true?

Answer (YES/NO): NO